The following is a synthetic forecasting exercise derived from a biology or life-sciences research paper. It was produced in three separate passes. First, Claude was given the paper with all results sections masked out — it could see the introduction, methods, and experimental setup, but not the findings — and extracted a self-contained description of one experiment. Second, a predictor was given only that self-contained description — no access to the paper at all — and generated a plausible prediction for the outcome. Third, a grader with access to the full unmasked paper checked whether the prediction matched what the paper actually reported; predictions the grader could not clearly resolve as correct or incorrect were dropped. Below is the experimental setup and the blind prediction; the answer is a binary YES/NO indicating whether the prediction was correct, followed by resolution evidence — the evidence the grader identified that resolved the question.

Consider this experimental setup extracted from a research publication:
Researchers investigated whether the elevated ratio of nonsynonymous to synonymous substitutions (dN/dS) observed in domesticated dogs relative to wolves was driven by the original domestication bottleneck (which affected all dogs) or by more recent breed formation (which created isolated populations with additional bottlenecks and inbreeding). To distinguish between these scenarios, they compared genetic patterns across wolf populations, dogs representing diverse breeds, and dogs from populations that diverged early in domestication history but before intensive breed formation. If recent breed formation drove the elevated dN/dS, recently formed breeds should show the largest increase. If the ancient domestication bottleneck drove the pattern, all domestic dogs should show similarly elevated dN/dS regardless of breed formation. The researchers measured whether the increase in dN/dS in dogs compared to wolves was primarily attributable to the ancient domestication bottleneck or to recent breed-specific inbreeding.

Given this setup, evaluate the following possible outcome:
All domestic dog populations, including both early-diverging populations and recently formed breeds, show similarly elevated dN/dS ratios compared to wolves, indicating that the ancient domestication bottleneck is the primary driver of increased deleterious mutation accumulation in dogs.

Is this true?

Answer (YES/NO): YES